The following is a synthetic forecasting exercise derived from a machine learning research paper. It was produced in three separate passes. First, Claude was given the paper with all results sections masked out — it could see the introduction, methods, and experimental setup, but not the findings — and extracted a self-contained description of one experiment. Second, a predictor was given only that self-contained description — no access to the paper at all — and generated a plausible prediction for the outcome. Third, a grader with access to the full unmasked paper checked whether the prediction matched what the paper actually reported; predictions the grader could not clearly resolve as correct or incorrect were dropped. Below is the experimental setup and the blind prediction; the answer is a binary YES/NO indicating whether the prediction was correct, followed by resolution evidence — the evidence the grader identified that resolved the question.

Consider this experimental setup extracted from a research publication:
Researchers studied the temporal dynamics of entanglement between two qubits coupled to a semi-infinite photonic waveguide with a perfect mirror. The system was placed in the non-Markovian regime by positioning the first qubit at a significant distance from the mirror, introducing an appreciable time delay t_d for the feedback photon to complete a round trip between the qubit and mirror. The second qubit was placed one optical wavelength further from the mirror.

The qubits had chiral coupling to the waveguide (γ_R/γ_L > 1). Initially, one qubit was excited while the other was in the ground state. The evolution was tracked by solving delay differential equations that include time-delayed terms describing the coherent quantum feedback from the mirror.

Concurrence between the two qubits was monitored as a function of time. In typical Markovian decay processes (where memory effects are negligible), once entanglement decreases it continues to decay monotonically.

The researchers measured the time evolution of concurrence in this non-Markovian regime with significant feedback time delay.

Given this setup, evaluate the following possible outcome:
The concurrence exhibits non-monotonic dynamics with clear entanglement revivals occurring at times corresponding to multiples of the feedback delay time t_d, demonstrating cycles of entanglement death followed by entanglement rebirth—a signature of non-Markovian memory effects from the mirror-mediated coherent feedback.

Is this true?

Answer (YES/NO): NO